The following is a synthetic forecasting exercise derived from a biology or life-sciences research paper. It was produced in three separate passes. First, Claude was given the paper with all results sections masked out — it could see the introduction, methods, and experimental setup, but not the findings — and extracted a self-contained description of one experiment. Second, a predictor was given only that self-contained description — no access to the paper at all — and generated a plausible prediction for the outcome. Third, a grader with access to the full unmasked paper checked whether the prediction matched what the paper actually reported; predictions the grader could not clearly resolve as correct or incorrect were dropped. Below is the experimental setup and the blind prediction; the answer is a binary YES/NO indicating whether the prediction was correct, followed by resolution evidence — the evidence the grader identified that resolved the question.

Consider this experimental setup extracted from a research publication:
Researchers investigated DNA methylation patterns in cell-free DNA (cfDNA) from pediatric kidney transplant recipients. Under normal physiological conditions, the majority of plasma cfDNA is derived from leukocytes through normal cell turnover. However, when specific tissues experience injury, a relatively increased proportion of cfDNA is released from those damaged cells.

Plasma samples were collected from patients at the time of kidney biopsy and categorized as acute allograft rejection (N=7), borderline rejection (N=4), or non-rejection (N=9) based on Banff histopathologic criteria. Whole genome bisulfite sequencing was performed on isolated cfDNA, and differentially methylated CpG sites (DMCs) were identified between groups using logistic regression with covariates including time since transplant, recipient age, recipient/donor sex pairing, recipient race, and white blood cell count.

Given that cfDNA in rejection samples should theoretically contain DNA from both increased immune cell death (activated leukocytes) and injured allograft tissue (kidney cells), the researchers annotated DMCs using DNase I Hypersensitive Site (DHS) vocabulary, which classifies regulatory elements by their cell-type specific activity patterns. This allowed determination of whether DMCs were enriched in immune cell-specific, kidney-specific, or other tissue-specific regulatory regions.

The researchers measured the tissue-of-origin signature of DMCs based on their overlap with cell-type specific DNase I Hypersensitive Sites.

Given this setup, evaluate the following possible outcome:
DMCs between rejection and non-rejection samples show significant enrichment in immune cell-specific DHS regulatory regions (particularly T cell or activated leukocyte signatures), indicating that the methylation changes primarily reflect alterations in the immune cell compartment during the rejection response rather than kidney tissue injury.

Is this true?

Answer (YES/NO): NO